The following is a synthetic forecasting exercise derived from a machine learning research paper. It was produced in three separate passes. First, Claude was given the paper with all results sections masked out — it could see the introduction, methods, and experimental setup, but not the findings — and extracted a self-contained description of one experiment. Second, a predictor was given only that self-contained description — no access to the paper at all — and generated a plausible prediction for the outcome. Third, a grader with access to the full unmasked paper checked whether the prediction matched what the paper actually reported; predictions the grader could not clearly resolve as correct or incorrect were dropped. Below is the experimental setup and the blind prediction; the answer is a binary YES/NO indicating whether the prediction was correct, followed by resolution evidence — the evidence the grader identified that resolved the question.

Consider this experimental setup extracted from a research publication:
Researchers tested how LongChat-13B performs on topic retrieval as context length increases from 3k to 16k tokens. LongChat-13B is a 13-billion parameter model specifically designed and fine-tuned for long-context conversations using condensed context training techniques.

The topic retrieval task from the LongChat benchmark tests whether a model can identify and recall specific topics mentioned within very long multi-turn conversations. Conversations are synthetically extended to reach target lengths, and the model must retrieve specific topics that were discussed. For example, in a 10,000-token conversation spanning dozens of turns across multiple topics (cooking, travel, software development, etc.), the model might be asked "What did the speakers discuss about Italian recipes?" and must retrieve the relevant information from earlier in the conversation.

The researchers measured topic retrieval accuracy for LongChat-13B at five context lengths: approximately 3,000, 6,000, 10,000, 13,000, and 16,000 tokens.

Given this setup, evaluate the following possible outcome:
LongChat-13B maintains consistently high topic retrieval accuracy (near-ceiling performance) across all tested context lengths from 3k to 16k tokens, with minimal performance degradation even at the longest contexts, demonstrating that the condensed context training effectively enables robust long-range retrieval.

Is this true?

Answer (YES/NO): NO